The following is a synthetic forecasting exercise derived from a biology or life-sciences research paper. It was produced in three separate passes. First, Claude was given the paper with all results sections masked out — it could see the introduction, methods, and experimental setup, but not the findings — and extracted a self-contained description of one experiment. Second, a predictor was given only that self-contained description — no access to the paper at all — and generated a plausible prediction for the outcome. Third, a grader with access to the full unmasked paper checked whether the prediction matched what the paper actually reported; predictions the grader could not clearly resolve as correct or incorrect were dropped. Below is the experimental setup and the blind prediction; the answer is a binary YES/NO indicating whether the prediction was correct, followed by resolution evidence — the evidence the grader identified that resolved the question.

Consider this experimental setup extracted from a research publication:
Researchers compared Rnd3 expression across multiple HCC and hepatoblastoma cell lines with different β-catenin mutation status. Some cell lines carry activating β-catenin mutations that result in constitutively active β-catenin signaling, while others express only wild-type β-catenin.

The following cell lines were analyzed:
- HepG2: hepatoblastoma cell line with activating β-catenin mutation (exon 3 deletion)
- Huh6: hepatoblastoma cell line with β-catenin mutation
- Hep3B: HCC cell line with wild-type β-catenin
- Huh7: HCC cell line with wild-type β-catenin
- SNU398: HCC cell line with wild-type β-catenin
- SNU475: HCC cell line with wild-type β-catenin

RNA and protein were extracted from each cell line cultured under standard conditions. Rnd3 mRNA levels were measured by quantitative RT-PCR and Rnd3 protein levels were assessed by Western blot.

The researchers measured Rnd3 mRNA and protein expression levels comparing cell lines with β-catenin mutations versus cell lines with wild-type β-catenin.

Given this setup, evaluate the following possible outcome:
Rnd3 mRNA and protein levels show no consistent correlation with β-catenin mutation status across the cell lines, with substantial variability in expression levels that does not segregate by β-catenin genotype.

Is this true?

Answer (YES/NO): NO